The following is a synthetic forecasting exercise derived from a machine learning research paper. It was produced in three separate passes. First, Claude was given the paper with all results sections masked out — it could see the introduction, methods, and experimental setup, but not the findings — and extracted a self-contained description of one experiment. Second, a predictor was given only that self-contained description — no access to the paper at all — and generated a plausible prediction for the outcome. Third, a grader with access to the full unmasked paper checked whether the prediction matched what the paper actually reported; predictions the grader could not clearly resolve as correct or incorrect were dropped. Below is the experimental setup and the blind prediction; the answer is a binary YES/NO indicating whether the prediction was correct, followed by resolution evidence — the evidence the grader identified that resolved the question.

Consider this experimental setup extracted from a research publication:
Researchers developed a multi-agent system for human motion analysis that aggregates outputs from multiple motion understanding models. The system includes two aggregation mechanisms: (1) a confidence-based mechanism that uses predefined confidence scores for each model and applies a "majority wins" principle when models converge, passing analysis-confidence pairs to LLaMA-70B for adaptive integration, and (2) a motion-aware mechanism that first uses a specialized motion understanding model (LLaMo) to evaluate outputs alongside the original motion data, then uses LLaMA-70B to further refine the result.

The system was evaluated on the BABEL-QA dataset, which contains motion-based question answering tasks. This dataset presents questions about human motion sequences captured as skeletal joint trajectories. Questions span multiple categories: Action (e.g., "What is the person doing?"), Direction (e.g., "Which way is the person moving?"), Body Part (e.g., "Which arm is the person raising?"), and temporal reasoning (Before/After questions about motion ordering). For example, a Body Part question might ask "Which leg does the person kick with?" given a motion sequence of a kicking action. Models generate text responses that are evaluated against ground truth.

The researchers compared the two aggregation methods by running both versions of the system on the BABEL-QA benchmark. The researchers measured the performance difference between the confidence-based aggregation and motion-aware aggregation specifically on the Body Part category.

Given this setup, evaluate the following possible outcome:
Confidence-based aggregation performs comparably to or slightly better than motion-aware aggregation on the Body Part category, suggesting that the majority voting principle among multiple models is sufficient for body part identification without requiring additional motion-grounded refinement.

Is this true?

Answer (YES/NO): YES